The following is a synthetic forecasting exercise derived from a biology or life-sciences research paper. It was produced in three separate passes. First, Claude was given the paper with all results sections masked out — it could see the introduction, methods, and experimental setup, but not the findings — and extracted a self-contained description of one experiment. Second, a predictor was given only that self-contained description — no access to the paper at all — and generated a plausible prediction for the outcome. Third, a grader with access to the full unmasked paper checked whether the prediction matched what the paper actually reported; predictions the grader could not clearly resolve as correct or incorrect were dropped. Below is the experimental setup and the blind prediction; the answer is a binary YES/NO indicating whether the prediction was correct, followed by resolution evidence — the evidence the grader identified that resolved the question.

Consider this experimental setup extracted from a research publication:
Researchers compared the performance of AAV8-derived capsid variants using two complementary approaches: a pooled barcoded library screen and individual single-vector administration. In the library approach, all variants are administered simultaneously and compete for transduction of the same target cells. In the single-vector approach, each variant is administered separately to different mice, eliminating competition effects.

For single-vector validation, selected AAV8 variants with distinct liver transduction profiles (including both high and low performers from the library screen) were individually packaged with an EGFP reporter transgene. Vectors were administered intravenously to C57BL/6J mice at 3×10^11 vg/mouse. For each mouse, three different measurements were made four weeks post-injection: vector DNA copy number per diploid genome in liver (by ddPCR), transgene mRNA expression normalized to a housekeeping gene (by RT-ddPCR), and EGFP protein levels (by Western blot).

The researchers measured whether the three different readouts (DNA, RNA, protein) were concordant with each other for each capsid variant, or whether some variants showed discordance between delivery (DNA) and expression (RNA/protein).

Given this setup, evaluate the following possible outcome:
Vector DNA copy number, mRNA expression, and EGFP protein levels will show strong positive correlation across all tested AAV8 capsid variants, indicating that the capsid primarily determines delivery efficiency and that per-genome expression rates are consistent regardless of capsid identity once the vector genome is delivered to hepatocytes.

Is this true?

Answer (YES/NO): YES